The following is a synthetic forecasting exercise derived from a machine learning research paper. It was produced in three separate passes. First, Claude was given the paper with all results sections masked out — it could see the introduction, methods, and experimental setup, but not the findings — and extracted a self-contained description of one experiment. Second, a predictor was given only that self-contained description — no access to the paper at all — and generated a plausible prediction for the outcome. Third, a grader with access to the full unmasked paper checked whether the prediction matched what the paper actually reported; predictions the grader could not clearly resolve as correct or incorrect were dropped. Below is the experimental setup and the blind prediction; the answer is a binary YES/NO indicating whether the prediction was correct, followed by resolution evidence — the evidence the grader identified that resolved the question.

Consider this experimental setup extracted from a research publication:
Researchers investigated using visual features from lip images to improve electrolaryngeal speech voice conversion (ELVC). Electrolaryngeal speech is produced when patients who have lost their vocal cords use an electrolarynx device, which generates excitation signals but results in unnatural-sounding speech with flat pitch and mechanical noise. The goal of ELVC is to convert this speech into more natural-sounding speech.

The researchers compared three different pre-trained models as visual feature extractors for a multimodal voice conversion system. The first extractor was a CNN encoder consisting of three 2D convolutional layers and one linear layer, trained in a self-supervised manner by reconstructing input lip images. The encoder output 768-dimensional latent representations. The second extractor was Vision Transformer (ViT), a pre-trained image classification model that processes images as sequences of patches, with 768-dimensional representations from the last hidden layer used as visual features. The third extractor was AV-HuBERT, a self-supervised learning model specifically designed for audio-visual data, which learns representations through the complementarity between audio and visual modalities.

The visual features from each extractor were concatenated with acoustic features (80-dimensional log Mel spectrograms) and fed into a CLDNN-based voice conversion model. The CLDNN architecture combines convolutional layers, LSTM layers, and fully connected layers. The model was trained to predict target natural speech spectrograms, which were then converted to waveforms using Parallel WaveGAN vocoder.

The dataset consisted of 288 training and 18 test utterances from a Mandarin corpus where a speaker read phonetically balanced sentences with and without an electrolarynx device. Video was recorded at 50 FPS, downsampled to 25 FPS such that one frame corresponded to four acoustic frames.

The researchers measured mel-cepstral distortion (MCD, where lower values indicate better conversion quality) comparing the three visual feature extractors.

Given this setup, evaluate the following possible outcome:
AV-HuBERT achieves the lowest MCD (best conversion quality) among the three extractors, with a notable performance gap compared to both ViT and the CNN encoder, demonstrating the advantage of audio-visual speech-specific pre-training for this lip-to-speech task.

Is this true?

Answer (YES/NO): YES